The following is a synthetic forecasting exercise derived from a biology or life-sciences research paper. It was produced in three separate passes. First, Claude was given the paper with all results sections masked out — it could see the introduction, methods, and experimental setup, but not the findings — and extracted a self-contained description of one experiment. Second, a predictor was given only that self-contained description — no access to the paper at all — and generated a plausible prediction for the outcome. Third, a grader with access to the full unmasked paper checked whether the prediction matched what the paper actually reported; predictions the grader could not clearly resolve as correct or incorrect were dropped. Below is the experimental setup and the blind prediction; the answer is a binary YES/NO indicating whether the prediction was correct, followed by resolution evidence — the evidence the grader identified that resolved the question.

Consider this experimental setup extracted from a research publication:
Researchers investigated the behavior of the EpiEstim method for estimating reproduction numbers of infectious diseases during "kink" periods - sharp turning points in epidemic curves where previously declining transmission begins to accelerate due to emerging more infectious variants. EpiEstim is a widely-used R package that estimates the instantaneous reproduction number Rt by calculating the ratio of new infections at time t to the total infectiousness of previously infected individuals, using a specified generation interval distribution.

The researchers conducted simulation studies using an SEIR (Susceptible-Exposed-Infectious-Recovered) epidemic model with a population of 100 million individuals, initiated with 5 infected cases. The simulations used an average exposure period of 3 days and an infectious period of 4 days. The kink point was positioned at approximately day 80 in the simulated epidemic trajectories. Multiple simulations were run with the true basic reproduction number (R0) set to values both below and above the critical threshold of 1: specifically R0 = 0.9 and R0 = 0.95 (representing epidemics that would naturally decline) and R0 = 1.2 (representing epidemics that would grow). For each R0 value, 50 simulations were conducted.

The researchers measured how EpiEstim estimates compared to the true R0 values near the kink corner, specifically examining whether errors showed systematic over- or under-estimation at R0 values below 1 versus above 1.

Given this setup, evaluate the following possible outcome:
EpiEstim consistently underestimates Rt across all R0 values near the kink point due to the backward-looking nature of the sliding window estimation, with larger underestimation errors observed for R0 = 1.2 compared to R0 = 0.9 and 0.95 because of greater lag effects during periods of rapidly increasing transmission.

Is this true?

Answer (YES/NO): NO